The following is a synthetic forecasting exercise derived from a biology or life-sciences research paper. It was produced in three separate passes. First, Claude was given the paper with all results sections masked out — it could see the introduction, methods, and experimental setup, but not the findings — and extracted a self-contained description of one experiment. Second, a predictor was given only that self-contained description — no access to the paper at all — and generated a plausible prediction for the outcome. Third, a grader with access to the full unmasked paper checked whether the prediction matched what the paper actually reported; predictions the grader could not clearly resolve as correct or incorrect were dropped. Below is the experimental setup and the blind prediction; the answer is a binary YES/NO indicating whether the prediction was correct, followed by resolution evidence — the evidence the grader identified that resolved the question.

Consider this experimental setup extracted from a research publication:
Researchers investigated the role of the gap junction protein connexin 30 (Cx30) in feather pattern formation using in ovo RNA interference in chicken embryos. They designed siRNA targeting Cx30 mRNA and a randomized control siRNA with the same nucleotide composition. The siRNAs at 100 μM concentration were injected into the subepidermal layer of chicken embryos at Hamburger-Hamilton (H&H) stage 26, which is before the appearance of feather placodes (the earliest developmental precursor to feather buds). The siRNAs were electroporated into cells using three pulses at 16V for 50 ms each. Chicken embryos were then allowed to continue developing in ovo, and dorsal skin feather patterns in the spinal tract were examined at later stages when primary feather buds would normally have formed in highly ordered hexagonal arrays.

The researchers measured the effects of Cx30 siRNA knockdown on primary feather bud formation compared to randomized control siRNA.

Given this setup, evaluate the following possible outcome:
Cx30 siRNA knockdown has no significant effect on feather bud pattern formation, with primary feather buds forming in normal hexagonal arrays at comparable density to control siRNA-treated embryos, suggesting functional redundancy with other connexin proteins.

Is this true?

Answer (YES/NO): NO